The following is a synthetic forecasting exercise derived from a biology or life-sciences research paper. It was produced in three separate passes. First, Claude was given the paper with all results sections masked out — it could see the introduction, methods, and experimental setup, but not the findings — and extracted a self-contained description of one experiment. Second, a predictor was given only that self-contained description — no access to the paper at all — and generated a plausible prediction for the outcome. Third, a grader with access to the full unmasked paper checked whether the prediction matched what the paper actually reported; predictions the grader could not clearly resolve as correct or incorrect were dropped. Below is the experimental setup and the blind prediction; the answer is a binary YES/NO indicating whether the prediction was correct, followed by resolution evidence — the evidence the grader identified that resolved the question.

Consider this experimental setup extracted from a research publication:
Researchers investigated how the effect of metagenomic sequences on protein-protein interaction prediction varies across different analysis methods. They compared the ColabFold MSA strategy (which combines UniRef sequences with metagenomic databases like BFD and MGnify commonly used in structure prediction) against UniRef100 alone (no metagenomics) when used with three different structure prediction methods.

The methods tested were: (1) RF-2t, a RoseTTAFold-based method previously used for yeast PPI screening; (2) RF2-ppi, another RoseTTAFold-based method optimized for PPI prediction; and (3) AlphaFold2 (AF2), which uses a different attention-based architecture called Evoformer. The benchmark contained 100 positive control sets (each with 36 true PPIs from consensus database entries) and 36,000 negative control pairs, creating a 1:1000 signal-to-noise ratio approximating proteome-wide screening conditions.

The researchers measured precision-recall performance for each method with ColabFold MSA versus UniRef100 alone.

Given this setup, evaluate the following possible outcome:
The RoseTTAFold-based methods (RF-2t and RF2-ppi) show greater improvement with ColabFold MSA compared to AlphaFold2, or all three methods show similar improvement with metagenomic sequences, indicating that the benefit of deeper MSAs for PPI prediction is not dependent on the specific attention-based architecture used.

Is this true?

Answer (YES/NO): NO